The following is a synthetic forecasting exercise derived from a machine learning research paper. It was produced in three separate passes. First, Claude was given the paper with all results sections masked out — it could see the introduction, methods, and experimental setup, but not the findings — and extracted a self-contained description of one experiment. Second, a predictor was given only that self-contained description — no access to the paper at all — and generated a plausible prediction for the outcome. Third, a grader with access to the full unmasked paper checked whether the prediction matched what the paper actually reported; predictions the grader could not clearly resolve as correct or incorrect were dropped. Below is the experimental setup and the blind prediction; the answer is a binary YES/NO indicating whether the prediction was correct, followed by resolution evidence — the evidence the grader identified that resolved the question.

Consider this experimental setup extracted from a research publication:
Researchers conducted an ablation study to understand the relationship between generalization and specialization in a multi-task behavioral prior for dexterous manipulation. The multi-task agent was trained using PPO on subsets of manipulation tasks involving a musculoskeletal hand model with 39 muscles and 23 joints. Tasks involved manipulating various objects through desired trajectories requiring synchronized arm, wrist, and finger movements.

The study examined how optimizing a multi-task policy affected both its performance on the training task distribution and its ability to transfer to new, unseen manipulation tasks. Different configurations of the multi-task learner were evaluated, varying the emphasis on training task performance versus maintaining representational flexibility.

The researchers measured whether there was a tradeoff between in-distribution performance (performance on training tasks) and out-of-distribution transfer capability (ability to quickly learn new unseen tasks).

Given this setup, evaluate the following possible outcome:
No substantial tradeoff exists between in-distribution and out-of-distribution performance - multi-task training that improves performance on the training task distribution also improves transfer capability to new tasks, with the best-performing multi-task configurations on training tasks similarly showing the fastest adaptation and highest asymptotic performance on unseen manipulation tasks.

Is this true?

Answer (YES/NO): NO